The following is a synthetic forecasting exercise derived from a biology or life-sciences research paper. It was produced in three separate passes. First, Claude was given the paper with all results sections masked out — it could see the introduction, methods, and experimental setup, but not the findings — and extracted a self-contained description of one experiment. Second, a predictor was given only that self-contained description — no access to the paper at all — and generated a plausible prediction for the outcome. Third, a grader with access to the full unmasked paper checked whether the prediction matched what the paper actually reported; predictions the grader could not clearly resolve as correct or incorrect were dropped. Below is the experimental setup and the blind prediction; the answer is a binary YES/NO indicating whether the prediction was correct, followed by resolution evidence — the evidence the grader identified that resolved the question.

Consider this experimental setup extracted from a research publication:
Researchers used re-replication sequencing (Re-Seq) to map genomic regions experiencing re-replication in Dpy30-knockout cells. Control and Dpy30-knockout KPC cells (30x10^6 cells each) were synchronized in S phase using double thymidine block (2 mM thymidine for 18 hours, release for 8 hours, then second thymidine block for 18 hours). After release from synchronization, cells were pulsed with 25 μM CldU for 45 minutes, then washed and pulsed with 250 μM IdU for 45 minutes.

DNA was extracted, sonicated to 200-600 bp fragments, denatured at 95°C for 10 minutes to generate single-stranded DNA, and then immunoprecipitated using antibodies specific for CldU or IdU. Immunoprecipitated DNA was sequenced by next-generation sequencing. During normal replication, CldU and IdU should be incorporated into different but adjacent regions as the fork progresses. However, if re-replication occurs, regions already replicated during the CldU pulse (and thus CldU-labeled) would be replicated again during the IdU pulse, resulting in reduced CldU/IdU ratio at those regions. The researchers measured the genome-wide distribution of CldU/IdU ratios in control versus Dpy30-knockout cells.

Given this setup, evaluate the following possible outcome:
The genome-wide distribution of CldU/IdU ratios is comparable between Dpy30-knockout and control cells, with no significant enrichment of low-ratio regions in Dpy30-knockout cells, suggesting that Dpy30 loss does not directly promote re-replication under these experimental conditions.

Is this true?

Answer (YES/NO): NO